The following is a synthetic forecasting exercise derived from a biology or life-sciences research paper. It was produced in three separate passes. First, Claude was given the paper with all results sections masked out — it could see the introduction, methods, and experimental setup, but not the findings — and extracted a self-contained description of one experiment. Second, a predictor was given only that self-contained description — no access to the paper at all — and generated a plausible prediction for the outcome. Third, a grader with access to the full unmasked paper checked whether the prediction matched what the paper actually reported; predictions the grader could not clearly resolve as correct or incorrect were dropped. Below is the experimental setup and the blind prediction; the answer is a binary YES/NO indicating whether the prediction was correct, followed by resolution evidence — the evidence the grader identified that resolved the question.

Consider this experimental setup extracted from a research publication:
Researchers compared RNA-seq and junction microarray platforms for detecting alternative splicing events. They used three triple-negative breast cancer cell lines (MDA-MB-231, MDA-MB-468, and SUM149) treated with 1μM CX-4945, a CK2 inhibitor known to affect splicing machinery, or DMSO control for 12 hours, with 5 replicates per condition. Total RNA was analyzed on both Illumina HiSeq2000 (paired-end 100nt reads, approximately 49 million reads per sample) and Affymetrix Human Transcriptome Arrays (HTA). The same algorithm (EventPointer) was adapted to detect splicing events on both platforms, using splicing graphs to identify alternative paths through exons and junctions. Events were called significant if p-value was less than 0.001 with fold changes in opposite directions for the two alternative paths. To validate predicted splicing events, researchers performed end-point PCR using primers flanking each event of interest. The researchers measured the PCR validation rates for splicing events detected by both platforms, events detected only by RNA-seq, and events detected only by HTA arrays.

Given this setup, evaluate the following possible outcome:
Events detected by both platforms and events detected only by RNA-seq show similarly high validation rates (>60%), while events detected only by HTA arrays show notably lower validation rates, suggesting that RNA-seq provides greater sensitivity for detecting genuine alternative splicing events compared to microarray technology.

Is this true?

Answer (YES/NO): YES